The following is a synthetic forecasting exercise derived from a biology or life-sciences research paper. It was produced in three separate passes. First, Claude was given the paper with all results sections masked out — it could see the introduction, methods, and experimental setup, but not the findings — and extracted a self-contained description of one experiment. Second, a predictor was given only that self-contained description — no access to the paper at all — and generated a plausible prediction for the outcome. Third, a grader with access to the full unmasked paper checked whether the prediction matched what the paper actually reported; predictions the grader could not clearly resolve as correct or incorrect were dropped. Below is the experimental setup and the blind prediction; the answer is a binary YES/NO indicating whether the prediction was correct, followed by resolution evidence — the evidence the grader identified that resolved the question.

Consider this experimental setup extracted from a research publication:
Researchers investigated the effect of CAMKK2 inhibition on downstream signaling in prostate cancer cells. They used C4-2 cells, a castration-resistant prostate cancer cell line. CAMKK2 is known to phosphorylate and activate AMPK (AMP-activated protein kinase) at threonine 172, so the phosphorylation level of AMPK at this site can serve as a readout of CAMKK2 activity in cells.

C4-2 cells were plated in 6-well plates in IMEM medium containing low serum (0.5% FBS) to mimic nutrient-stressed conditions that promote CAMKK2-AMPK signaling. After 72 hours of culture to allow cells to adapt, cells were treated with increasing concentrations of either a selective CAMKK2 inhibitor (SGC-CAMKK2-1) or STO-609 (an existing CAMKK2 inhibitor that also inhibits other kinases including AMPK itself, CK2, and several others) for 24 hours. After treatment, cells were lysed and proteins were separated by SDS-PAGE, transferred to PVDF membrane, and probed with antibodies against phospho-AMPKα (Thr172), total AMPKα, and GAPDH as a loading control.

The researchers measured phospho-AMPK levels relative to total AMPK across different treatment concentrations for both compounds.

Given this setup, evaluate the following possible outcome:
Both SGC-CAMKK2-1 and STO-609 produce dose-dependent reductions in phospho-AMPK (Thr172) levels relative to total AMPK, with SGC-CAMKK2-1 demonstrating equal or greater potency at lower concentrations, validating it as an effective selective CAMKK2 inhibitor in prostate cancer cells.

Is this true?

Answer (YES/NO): YES